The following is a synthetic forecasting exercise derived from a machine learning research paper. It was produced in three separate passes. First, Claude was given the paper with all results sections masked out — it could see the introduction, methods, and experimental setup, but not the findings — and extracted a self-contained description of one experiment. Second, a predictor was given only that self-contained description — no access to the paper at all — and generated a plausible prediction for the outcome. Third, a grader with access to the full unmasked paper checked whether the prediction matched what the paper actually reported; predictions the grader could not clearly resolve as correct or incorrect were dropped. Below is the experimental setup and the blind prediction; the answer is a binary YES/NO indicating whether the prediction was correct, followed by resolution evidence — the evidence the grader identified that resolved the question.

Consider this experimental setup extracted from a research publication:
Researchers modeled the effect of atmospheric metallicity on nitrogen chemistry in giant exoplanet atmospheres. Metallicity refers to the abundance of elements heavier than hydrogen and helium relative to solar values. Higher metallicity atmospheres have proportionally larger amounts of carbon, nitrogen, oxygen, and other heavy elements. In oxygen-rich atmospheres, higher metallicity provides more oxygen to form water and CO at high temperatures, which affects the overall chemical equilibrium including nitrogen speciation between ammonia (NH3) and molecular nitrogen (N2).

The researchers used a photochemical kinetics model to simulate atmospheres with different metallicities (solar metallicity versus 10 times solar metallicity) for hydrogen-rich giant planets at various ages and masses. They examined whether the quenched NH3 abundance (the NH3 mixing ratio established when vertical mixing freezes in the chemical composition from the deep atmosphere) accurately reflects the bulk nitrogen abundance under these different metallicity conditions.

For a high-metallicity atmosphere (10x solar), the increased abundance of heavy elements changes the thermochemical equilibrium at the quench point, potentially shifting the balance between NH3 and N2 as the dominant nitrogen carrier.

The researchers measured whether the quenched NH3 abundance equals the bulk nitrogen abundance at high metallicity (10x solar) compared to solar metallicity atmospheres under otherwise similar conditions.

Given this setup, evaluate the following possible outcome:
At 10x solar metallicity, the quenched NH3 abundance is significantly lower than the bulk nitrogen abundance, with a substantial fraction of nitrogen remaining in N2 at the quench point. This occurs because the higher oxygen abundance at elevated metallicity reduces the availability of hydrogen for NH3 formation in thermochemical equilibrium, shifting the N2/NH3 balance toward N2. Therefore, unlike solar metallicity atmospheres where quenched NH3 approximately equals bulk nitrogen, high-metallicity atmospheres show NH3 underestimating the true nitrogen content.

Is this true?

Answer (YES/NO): YES